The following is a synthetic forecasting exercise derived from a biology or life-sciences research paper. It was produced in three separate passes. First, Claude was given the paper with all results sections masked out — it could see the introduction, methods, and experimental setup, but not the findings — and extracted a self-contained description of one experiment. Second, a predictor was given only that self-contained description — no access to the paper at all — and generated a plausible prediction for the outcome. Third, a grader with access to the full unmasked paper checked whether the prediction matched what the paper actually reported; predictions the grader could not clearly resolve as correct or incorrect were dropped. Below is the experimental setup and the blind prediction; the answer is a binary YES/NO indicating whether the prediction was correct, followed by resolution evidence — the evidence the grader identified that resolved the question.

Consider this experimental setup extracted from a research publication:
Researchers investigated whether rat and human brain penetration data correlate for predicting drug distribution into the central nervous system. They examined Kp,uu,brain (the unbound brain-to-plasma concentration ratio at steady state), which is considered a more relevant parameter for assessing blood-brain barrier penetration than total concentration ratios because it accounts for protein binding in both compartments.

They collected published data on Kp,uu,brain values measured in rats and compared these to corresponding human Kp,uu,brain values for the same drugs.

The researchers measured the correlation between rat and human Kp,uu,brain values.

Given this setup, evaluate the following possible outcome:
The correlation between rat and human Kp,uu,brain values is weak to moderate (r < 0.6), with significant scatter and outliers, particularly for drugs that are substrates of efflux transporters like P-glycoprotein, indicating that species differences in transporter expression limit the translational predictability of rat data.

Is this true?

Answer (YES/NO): NO